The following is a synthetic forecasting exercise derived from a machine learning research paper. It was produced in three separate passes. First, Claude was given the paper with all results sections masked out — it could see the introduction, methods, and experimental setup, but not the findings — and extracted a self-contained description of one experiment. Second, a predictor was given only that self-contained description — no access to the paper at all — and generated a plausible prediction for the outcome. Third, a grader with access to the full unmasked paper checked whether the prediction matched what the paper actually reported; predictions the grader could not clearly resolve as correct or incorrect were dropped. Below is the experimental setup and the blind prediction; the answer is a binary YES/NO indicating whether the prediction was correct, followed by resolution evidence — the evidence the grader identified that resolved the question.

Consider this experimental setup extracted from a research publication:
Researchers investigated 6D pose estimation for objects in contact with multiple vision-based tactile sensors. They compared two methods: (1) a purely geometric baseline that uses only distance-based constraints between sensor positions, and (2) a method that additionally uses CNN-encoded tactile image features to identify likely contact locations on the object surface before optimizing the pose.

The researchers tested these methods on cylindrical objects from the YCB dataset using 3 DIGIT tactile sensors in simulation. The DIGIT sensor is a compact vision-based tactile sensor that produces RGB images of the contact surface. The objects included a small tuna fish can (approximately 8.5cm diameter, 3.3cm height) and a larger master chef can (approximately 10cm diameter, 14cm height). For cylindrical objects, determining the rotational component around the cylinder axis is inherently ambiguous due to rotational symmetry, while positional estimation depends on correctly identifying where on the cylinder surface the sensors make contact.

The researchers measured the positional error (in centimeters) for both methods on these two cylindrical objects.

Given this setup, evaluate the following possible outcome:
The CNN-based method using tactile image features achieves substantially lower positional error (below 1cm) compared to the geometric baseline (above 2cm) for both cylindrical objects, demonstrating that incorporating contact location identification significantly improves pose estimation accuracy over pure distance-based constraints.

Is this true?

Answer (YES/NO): NO